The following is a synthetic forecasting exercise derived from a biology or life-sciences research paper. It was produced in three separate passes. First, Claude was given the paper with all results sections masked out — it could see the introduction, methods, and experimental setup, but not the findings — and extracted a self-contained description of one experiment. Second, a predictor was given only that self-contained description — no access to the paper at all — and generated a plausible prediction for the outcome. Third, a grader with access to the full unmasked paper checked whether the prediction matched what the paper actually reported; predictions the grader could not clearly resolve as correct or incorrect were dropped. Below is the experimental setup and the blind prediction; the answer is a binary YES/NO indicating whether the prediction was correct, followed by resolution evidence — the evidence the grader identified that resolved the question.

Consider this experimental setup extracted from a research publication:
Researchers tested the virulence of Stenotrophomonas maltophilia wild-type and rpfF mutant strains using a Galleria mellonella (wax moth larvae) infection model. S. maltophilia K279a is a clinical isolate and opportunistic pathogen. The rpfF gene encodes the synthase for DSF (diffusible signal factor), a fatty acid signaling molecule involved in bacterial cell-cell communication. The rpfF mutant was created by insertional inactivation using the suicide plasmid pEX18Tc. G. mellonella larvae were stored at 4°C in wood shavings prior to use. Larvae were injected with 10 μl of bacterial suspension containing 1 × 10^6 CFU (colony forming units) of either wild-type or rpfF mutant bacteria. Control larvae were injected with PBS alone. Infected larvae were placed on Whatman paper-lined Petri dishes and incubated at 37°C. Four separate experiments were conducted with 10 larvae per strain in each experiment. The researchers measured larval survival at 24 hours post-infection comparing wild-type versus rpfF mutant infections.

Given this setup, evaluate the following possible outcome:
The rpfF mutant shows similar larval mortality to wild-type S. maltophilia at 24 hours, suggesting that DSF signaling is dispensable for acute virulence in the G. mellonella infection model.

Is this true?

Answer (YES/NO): NO